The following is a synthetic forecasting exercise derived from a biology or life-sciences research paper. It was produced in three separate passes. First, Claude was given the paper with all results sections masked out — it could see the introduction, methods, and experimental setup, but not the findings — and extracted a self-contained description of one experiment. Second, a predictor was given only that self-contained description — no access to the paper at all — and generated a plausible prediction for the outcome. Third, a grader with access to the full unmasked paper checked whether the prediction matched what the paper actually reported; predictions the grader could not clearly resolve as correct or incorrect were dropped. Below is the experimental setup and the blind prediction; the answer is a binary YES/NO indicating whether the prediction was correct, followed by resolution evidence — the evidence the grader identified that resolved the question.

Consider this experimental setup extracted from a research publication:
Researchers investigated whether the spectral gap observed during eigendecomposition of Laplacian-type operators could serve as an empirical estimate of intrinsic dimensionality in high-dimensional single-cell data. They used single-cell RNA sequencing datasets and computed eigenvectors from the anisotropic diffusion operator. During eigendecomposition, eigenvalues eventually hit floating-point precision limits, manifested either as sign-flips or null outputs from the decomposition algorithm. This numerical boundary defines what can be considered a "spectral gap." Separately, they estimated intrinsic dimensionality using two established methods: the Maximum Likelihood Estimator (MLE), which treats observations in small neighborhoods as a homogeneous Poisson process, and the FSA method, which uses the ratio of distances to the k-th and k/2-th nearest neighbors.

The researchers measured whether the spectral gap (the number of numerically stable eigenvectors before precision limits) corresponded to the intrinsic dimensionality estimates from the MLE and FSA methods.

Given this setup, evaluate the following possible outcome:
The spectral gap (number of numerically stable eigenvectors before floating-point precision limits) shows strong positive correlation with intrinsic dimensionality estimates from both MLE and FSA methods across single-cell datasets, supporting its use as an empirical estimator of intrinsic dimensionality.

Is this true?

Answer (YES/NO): NO